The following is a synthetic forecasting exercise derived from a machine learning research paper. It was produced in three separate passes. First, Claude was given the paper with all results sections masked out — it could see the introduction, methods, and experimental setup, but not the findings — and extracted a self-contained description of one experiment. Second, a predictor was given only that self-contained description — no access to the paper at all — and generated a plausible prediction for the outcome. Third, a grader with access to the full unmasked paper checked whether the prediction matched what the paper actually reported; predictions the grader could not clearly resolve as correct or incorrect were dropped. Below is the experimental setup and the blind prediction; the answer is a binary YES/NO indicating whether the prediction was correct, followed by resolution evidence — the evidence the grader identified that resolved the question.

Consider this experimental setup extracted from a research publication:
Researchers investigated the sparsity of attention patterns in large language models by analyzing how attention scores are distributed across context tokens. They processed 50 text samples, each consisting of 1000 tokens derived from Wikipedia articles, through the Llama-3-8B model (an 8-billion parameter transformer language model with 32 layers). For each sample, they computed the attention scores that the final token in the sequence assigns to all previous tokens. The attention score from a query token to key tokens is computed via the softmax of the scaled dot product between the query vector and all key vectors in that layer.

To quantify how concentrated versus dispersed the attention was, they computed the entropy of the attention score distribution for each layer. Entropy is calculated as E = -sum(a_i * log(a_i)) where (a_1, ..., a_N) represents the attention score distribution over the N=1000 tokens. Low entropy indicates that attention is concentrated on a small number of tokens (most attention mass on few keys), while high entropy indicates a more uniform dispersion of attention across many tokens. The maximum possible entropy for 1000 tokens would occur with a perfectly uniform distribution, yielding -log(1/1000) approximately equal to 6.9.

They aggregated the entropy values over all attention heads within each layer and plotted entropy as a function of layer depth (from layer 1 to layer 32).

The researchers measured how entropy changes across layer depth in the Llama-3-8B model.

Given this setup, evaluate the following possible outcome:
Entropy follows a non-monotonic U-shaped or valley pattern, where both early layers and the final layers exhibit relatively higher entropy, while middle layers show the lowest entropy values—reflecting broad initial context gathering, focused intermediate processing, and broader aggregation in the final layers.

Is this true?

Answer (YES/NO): NO